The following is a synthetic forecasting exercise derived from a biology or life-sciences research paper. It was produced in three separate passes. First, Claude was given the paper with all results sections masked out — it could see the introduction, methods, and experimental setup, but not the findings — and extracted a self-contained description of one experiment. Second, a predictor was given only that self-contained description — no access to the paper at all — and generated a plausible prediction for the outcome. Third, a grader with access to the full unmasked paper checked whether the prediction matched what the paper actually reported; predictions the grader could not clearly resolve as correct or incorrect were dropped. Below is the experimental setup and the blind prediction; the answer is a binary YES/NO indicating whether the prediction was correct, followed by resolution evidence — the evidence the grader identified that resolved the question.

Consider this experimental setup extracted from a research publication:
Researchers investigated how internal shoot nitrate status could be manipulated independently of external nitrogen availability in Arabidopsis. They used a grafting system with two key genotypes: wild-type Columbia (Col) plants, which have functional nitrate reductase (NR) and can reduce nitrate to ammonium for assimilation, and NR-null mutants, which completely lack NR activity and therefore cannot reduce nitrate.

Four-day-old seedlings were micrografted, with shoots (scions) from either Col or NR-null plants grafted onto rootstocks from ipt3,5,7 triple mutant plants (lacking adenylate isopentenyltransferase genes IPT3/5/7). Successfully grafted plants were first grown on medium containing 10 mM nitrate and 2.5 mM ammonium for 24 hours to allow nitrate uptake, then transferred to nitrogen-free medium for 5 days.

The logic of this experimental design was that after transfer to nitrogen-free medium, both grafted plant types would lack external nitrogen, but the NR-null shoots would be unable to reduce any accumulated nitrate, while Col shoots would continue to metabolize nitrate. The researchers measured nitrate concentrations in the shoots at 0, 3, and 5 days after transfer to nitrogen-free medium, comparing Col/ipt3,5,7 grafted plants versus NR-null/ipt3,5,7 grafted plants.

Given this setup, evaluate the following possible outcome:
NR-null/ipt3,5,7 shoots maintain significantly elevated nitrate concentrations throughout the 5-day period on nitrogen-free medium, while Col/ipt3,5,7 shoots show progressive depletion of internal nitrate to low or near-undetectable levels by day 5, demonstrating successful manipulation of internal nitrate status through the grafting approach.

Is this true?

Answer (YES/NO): YES